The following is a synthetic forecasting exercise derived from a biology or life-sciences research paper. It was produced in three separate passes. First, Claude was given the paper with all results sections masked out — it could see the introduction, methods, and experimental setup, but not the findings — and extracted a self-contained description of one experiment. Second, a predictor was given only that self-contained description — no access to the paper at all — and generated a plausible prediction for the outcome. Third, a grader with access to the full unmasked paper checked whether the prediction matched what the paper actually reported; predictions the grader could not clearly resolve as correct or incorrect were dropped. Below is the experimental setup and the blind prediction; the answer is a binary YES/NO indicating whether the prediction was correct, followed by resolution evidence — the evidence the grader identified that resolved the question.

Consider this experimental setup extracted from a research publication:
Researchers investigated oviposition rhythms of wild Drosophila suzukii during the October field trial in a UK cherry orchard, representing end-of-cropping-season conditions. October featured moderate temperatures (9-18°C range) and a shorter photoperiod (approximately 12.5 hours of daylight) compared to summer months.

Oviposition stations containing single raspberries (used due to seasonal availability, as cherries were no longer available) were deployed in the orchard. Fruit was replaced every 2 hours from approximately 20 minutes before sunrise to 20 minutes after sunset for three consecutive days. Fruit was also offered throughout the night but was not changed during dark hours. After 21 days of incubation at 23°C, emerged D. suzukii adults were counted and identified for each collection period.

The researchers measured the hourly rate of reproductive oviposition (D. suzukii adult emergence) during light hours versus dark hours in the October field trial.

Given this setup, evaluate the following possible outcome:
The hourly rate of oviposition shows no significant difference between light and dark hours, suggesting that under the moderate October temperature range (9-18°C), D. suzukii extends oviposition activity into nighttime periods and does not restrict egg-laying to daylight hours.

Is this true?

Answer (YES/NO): NO